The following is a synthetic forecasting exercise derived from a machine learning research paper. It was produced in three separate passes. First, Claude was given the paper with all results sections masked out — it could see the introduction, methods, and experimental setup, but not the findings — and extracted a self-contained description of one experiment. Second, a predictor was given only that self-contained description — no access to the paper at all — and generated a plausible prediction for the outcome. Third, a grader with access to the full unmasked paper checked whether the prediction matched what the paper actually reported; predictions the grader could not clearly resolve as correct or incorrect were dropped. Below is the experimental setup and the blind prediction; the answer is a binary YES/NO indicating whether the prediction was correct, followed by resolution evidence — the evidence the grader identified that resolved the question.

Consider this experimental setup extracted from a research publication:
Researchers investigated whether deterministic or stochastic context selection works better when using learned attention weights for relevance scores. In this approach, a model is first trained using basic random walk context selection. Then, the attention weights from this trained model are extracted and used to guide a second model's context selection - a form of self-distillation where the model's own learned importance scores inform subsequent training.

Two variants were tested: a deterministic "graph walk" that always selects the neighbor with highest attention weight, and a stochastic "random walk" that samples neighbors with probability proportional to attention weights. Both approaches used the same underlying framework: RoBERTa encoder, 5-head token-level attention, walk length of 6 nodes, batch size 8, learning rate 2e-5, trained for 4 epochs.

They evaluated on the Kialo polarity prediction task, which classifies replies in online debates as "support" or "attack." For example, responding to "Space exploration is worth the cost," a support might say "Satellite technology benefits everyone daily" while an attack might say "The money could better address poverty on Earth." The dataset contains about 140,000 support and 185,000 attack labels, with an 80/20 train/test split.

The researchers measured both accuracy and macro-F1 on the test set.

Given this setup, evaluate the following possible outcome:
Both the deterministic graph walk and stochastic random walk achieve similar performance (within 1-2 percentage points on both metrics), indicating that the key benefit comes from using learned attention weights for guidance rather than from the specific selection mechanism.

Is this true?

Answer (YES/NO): NO